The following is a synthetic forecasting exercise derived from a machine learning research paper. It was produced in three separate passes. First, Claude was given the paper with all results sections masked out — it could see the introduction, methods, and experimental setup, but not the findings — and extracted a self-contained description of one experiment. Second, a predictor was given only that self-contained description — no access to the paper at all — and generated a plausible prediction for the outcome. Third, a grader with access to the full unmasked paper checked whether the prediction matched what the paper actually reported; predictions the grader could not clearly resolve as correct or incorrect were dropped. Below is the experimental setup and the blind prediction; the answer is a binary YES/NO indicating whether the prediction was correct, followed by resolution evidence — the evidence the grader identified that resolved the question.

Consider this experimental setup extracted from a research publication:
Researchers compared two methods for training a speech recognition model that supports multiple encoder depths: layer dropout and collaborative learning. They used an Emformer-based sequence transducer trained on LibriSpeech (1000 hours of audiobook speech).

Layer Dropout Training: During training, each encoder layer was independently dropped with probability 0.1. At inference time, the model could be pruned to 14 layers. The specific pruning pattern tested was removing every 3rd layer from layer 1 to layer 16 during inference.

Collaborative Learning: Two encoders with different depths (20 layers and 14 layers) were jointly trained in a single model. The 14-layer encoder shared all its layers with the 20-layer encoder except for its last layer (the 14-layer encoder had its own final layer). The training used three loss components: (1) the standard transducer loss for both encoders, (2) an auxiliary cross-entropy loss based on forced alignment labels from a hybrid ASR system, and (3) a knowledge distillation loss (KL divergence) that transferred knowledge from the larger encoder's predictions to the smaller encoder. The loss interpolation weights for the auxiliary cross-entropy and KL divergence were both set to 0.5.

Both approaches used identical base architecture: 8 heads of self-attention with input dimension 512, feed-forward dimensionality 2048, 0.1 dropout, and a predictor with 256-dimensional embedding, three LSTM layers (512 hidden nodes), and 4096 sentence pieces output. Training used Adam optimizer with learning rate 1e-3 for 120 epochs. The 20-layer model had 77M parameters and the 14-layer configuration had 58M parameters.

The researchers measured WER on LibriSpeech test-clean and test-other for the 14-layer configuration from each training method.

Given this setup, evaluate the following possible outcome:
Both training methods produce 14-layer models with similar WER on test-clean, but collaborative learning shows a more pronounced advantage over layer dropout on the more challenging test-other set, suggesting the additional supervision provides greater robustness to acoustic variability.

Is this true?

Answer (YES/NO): NO